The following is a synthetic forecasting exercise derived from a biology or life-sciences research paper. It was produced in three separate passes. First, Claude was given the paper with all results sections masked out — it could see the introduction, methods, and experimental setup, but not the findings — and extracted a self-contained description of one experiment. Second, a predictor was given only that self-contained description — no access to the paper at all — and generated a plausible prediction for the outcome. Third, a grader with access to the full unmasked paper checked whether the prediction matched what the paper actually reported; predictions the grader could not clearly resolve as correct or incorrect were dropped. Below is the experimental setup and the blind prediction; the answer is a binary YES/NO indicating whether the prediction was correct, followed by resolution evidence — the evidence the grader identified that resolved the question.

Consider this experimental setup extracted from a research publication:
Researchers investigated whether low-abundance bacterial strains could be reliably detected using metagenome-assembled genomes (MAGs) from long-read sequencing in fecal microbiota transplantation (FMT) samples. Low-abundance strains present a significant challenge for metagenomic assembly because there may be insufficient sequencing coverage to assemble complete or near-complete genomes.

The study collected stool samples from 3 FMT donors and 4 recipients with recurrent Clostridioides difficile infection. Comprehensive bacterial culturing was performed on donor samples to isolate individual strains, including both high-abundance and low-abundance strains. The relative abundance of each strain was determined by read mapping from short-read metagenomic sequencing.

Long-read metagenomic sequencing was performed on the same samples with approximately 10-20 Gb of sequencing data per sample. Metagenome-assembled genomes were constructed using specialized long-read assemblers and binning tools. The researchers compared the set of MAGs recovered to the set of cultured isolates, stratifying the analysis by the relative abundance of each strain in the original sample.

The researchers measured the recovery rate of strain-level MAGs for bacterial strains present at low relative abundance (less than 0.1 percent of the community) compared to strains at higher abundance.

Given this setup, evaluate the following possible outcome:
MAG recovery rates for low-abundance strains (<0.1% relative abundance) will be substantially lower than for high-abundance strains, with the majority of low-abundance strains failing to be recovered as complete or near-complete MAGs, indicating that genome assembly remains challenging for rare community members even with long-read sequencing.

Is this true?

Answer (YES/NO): YES